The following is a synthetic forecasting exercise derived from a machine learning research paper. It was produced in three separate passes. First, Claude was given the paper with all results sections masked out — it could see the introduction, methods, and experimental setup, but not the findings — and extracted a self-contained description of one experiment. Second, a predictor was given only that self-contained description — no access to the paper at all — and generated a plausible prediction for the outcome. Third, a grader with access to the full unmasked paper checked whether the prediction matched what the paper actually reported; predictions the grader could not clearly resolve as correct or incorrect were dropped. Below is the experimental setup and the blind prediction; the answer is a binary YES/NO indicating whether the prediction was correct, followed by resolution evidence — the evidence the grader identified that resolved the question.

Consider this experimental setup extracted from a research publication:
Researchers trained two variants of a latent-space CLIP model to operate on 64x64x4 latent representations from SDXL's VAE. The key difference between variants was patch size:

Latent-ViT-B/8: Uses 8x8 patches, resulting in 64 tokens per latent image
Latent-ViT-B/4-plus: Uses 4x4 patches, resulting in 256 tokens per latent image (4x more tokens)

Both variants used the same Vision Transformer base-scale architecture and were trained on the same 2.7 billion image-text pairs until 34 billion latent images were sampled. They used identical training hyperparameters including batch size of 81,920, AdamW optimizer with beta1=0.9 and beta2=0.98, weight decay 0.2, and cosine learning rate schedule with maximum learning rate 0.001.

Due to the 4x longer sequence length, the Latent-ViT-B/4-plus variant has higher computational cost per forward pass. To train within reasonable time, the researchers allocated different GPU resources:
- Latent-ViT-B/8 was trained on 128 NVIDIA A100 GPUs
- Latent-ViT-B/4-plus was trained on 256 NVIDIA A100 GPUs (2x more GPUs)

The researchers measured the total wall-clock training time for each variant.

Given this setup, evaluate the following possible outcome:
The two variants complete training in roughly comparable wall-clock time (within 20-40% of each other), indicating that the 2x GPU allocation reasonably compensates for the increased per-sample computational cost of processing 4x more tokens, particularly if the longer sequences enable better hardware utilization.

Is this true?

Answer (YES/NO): NO